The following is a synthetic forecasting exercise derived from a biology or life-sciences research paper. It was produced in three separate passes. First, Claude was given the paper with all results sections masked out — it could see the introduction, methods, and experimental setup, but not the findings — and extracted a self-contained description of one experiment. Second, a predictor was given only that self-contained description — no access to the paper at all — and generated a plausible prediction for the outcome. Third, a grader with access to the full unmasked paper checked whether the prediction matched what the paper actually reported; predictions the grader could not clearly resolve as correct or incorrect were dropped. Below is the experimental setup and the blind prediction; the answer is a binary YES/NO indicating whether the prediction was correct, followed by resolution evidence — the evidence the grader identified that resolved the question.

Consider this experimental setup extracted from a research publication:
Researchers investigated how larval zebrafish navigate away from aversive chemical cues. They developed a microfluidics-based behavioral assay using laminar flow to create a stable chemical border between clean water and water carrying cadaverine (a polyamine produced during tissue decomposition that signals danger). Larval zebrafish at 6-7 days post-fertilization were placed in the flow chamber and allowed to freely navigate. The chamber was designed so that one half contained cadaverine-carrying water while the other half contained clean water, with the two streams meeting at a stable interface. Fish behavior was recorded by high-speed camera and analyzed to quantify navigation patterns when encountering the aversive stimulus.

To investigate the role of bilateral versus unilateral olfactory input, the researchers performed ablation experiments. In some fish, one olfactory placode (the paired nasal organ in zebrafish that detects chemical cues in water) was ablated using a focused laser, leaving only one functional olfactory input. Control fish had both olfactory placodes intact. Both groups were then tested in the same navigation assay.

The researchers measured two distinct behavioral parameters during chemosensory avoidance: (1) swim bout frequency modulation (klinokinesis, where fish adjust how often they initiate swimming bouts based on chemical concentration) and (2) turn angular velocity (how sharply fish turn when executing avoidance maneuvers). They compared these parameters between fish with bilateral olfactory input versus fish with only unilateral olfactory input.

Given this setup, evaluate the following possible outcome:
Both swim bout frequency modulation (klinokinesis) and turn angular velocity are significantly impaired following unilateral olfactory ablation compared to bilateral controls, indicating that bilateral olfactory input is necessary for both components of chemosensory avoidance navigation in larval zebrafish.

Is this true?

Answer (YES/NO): NO